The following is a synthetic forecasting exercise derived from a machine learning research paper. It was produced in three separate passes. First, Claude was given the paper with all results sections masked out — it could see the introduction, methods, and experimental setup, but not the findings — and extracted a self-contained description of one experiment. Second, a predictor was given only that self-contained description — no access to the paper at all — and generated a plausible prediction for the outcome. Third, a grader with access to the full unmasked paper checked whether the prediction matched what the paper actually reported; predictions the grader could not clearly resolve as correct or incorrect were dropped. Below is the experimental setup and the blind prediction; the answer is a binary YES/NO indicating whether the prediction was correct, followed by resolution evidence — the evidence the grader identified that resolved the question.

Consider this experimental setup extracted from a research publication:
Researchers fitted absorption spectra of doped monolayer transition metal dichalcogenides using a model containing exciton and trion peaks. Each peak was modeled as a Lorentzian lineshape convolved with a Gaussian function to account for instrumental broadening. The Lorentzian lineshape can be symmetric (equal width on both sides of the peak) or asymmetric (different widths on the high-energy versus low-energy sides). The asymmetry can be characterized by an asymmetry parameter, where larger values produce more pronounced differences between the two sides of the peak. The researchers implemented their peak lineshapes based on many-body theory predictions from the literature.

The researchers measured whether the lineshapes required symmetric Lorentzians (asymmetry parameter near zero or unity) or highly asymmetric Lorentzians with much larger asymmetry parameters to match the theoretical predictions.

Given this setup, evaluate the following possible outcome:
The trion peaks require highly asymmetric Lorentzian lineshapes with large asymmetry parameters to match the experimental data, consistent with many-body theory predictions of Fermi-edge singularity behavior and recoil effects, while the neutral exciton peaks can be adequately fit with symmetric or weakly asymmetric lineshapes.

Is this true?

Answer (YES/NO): NO